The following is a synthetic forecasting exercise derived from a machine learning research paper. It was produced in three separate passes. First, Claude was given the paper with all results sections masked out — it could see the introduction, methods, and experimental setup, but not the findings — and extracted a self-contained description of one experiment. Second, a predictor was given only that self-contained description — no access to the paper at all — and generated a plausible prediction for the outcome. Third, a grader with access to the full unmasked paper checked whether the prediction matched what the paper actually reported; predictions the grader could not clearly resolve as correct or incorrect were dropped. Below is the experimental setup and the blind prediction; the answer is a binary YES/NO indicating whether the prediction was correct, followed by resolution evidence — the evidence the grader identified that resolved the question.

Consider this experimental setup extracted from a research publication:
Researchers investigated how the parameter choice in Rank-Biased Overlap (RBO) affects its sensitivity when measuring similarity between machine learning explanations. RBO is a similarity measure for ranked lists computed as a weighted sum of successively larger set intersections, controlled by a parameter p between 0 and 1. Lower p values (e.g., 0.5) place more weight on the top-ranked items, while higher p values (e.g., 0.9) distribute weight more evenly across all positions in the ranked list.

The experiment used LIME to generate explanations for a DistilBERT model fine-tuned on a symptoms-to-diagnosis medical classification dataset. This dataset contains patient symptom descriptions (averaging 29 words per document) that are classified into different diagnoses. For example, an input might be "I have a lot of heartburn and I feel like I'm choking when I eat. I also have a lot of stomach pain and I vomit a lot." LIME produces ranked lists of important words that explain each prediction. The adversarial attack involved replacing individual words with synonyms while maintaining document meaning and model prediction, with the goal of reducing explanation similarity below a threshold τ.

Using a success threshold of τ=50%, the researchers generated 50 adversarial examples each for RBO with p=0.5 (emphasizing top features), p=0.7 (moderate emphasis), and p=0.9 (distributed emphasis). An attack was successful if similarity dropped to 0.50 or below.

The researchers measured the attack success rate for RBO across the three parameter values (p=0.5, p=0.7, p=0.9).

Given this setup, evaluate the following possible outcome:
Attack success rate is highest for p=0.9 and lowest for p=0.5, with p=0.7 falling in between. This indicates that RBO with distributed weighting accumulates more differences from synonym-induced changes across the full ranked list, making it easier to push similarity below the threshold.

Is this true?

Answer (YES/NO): NO